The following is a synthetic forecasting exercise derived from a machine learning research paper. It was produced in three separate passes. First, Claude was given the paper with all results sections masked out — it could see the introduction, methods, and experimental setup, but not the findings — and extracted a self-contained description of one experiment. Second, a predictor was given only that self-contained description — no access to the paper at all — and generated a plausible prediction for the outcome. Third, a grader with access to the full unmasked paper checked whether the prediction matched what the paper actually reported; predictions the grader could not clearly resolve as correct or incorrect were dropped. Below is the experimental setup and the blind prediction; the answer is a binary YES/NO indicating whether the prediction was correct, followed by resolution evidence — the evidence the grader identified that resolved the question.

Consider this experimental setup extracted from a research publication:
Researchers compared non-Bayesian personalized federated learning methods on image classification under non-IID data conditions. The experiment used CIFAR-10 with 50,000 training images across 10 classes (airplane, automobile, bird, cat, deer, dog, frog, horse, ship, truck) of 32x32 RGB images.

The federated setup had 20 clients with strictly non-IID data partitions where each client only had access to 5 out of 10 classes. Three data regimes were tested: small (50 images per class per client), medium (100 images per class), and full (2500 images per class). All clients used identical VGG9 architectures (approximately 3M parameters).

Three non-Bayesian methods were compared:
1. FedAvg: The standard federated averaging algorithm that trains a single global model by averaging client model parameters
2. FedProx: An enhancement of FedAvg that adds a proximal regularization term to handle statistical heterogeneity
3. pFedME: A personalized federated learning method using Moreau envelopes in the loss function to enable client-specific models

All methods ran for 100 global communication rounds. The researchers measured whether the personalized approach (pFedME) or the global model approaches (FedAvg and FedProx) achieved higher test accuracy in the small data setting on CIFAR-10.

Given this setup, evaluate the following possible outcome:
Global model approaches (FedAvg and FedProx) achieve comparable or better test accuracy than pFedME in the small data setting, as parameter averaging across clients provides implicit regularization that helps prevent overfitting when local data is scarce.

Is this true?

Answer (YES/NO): NO